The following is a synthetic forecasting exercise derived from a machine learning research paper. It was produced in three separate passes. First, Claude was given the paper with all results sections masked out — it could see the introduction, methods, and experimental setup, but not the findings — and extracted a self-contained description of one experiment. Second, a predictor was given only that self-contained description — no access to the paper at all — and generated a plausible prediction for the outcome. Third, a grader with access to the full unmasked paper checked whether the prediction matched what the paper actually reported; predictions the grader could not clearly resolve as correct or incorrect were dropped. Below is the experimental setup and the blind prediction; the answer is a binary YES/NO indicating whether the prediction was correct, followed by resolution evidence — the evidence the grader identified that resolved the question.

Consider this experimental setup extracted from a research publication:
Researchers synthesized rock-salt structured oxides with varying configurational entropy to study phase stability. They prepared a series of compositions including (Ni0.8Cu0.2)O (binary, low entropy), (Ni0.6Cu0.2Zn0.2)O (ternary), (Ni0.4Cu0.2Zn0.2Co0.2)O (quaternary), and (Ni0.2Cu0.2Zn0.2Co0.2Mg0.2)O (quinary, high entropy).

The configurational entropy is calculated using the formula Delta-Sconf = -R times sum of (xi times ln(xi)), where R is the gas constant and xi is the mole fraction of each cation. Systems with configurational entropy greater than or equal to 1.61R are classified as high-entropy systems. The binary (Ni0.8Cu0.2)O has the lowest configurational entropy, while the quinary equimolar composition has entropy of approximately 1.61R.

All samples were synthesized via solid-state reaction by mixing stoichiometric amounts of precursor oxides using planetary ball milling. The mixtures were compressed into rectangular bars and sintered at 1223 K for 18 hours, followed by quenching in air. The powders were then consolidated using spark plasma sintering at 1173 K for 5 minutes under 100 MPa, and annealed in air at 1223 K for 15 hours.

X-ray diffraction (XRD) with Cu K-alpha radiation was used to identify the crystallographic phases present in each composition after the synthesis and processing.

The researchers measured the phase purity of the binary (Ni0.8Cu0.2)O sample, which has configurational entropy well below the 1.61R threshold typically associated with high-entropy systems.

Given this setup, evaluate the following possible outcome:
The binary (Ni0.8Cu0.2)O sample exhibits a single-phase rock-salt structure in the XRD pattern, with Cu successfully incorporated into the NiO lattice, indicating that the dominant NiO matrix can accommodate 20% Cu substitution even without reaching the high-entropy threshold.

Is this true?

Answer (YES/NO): YES